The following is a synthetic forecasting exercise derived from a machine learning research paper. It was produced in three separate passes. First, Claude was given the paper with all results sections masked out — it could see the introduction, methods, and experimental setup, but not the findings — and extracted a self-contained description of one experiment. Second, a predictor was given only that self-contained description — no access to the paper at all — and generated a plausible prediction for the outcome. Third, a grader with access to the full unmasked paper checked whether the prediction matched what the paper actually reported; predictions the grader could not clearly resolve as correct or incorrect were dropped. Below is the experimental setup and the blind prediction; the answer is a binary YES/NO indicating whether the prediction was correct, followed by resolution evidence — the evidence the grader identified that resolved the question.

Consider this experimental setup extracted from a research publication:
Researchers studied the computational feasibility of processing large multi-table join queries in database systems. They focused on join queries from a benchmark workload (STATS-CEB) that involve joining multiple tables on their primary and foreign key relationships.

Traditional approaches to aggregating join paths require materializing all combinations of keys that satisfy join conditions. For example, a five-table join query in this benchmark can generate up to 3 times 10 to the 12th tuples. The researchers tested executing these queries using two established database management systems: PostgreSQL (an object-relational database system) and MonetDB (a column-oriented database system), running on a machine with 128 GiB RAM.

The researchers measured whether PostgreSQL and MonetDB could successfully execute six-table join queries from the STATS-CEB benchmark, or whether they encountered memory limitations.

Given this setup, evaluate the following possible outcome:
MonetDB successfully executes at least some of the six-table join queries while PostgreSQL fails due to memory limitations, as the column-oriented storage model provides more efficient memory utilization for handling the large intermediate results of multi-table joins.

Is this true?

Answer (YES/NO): NO